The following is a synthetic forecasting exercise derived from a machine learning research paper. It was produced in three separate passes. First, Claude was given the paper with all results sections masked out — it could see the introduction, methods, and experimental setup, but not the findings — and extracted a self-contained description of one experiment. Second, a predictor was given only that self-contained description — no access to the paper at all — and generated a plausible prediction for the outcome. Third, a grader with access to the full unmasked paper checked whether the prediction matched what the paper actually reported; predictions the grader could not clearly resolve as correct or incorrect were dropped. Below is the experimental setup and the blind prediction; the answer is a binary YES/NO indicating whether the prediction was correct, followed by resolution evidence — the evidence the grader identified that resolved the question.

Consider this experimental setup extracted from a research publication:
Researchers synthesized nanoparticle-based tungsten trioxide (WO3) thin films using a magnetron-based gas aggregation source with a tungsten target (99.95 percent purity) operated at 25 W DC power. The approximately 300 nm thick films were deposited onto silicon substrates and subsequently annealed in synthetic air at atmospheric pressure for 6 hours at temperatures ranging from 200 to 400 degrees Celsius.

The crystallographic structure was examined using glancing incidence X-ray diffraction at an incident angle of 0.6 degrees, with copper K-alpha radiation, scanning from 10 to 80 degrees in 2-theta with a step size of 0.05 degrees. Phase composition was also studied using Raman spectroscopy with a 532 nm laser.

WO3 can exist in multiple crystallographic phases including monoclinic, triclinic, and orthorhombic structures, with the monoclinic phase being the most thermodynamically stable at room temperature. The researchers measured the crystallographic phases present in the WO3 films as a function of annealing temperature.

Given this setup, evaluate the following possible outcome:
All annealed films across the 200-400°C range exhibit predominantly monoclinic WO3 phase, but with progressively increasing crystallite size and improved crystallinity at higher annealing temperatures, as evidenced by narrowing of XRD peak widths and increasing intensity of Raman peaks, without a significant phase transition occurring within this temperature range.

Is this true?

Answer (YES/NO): NO